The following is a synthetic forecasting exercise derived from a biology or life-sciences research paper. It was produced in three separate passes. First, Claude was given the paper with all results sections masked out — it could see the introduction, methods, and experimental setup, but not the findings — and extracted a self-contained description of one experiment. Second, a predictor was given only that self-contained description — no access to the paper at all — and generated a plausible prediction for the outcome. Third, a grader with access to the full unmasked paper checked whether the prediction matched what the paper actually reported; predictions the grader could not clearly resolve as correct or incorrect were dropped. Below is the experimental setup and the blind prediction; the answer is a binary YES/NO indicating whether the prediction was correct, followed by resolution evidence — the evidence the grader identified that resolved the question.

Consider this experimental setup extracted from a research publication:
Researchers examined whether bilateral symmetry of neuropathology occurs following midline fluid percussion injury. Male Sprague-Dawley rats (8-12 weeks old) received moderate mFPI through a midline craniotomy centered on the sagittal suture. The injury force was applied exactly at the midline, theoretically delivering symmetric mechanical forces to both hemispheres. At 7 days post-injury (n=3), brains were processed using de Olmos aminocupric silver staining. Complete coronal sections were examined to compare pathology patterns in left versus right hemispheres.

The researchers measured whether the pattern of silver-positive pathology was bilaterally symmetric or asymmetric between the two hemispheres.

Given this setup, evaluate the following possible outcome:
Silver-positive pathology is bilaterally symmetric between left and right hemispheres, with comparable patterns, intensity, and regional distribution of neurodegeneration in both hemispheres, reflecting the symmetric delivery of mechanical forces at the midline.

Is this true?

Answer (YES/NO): NO